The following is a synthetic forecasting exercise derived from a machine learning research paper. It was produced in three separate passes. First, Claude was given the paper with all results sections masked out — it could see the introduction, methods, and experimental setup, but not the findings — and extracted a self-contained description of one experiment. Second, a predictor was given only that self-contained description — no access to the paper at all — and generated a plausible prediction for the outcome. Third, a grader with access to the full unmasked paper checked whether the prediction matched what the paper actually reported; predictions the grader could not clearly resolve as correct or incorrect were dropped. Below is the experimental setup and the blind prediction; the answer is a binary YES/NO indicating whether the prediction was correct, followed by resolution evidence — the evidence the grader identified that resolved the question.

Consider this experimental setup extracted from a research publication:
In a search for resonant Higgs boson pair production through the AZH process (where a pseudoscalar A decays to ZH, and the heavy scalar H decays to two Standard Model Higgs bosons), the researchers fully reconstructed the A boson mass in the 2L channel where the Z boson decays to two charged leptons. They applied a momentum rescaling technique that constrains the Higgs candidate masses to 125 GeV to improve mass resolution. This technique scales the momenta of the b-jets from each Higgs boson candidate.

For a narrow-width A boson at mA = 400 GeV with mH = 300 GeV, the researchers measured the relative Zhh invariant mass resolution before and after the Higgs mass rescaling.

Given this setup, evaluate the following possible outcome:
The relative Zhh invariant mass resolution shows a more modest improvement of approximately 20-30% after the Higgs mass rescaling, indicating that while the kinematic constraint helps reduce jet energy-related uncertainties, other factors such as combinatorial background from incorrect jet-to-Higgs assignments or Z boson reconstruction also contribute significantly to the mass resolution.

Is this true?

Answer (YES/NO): NO